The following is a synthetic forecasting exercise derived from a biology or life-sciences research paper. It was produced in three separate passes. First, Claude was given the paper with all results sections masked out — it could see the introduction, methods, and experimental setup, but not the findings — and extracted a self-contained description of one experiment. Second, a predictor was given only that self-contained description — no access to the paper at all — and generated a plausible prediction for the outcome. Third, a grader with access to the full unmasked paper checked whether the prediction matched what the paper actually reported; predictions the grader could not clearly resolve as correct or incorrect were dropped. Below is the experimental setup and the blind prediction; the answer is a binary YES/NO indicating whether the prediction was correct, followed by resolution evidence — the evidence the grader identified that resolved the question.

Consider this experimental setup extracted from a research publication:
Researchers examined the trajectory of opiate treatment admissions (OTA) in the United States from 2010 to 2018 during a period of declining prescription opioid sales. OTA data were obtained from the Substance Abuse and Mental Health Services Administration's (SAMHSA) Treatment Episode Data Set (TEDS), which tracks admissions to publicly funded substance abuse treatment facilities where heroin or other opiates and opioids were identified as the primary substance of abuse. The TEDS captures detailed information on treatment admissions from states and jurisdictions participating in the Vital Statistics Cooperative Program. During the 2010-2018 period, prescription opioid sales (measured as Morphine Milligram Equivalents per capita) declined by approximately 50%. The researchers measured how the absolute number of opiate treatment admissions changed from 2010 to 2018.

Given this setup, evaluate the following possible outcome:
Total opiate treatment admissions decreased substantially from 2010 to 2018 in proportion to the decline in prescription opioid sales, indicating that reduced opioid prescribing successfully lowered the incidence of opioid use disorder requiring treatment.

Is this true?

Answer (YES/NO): NO